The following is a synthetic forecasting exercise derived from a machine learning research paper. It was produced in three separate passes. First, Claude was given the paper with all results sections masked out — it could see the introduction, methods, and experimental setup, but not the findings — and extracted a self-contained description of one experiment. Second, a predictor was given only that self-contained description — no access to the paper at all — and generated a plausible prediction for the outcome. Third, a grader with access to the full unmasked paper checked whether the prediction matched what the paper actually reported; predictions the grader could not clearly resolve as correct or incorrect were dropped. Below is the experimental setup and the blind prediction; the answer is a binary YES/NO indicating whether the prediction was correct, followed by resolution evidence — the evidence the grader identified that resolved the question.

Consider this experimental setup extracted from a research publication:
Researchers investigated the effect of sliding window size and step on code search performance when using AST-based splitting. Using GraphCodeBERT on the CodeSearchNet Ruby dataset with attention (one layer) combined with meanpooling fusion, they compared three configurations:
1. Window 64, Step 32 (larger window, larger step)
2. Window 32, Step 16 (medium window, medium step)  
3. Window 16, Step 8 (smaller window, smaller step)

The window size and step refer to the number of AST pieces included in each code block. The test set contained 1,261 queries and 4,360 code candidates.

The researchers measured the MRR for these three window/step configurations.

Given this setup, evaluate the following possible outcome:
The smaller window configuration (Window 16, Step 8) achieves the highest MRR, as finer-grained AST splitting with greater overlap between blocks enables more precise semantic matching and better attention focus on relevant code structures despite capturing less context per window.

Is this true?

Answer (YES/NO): NO